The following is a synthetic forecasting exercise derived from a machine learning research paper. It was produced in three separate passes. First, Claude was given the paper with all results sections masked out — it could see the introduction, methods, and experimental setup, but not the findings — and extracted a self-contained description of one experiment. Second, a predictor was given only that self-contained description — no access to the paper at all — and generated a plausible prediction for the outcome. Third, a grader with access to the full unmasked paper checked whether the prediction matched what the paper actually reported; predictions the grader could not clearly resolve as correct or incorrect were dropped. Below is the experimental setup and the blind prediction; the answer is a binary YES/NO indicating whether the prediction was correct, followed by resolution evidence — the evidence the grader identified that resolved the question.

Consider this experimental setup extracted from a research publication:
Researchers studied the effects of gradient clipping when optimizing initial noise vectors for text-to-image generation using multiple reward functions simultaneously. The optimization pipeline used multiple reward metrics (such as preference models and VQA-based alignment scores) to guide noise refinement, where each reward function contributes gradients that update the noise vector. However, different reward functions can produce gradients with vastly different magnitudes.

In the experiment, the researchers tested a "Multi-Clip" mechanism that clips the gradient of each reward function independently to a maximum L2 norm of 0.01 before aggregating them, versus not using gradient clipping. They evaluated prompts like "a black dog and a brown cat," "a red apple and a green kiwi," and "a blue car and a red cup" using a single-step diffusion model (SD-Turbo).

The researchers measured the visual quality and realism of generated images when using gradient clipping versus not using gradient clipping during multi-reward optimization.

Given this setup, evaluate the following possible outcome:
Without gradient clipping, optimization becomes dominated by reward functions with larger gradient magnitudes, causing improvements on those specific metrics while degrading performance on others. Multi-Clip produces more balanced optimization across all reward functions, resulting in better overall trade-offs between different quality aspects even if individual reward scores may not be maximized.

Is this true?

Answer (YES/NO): YES